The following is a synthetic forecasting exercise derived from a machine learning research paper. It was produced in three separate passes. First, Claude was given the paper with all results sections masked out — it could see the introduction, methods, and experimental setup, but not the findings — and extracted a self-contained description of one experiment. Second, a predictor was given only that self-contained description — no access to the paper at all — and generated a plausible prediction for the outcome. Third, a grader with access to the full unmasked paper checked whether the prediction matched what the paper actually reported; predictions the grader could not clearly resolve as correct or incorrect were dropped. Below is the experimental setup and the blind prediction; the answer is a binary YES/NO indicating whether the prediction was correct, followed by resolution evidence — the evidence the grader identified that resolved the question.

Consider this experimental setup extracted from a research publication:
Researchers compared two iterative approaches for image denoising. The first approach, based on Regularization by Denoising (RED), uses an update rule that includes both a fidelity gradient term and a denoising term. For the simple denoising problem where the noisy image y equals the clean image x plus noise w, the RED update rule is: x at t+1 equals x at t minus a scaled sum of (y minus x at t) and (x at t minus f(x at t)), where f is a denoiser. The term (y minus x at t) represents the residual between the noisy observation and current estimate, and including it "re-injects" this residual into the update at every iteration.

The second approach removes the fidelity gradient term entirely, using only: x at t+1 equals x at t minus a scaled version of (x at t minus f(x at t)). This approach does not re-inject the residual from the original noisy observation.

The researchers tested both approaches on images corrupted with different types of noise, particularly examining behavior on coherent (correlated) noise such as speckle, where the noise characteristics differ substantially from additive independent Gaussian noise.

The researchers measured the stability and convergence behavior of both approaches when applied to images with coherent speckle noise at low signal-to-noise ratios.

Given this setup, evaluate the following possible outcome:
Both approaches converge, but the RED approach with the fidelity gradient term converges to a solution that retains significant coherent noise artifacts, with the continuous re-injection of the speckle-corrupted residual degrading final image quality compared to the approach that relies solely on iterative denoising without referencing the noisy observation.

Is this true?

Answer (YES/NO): NO